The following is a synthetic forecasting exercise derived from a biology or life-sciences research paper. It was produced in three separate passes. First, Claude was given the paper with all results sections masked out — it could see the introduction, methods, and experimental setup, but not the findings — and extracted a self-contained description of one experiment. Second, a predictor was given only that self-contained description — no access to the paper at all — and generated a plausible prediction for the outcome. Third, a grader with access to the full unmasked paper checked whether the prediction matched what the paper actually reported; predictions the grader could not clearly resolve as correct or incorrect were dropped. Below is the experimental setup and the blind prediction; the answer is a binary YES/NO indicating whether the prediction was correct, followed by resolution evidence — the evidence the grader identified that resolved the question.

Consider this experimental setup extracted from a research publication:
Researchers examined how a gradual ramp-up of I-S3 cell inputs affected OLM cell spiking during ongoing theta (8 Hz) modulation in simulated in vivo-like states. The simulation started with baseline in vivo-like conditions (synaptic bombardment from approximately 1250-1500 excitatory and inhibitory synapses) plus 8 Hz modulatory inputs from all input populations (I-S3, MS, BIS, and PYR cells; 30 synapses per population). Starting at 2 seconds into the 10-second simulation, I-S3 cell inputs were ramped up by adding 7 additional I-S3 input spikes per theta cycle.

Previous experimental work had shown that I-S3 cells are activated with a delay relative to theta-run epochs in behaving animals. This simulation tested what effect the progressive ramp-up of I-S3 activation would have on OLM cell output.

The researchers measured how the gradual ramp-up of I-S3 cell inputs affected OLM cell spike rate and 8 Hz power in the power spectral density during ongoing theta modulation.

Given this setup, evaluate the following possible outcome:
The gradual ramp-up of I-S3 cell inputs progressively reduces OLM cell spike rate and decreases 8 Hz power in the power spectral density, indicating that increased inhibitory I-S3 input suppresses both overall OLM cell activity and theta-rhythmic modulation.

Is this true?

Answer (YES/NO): NO